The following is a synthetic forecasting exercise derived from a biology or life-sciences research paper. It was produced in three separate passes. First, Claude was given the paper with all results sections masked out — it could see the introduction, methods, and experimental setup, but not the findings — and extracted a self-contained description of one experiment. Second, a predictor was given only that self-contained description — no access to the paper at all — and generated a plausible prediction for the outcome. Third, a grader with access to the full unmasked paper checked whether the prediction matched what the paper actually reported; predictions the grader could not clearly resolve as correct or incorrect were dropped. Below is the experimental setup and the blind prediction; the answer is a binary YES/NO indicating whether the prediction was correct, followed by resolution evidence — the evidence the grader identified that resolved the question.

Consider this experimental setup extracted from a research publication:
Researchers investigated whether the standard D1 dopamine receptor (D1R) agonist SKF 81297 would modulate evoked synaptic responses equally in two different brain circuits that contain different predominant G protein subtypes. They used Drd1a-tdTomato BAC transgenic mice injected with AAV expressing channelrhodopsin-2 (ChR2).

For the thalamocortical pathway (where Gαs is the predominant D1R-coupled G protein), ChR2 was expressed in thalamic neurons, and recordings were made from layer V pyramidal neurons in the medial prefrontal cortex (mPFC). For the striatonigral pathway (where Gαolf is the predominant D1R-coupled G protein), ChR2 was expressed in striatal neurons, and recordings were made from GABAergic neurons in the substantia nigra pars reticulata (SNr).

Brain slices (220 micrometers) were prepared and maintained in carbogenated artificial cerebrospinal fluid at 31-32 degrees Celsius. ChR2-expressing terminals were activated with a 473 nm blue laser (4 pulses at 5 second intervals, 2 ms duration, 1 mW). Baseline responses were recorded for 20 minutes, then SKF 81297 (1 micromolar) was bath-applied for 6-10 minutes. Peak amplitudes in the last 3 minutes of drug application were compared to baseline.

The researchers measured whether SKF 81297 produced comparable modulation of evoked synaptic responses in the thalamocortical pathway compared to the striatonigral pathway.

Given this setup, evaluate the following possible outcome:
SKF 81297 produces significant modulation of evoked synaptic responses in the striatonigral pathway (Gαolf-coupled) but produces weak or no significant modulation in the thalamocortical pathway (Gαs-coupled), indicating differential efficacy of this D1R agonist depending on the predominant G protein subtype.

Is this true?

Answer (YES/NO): NO